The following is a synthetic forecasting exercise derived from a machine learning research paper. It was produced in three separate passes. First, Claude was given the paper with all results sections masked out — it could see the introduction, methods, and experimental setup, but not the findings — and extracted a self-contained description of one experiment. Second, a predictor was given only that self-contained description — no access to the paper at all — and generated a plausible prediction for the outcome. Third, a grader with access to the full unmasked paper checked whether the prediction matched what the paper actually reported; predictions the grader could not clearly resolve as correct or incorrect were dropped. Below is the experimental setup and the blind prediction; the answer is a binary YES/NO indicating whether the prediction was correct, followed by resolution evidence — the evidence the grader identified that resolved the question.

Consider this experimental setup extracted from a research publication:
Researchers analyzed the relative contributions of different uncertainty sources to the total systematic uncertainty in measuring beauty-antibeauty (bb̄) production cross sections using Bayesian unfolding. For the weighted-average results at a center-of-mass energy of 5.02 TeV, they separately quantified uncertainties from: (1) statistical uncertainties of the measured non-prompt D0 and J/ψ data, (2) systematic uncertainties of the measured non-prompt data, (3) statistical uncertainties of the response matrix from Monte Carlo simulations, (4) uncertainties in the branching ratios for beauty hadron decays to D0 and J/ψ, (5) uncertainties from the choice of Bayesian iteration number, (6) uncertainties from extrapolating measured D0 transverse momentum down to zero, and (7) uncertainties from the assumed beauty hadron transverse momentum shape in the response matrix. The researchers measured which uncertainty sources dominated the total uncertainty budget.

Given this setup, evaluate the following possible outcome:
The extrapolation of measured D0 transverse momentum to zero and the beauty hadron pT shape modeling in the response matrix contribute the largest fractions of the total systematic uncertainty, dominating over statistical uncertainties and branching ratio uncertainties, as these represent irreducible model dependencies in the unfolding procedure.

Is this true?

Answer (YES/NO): NO